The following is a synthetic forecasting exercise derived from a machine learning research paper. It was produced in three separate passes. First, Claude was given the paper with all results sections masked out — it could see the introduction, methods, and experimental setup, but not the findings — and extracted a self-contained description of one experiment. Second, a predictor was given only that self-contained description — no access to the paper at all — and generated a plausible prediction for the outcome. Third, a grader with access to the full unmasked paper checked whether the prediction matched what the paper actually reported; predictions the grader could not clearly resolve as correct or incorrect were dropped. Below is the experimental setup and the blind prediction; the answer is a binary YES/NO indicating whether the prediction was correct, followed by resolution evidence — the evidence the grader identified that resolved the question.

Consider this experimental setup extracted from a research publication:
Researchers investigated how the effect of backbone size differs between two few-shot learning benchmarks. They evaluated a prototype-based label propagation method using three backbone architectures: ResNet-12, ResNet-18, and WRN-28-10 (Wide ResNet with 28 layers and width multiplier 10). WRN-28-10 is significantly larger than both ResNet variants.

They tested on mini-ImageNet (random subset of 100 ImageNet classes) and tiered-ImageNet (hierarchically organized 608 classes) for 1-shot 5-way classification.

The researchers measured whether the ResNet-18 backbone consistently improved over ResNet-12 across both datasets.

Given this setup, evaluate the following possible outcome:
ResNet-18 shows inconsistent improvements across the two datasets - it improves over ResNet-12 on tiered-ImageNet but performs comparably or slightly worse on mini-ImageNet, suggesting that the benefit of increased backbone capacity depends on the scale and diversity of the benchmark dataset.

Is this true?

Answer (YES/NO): NO